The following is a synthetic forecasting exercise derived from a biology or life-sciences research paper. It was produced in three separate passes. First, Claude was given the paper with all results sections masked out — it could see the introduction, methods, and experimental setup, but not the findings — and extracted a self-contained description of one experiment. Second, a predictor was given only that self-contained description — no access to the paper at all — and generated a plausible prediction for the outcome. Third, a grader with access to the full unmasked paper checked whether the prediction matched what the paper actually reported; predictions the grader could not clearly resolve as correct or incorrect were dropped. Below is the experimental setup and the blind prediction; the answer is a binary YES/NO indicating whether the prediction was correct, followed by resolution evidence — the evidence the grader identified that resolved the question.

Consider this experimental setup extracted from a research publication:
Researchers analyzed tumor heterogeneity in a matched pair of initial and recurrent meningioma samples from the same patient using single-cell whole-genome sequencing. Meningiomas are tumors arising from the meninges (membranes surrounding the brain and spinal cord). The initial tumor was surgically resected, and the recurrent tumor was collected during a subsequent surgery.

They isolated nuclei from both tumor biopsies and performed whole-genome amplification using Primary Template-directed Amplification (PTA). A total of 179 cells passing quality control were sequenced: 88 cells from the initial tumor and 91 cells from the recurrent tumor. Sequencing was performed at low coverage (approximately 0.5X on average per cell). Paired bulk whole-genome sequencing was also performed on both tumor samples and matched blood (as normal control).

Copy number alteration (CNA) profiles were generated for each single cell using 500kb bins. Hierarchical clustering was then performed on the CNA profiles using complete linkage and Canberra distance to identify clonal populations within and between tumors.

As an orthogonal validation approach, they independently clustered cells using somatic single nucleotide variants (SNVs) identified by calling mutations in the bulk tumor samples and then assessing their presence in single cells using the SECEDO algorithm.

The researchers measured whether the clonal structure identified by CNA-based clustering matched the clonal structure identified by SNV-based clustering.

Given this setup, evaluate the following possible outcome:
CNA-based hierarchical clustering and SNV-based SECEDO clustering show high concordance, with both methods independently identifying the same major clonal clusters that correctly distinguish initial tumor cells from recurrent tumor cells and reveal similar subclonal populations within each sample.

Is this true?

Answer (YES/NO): NO